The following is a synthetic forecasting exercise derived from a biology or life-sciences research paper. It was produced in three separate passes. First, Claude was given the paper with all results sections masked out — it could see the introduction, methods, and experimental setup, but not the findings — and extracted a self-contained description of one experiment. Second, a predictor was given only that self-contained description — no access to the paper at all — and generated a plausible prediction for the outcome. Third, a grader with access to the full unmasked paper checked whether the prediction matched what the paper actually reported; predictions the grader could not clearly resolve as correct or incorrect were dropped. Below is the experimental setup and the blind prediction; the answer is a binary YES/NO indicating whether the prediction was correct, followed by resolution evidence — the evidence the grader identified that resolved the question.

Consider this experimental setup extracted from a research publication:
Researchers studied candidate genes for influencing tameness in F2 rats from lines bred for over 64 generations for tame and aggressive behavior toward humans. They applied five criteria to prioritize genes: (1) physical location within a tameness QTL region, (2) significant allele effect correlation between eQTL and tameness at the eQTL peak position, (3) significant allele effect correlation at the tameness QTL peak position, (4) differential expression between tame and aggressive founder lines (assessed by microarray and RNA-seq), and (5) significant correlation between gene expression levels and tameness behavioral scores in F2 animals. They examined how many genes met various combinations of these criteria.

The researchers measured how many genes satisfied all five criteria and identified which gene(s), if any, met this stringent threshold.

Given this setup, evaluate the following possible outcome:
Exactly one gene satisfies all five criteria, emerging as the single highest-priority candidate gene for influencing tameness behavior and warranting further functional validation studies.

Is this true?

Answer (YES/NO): YES